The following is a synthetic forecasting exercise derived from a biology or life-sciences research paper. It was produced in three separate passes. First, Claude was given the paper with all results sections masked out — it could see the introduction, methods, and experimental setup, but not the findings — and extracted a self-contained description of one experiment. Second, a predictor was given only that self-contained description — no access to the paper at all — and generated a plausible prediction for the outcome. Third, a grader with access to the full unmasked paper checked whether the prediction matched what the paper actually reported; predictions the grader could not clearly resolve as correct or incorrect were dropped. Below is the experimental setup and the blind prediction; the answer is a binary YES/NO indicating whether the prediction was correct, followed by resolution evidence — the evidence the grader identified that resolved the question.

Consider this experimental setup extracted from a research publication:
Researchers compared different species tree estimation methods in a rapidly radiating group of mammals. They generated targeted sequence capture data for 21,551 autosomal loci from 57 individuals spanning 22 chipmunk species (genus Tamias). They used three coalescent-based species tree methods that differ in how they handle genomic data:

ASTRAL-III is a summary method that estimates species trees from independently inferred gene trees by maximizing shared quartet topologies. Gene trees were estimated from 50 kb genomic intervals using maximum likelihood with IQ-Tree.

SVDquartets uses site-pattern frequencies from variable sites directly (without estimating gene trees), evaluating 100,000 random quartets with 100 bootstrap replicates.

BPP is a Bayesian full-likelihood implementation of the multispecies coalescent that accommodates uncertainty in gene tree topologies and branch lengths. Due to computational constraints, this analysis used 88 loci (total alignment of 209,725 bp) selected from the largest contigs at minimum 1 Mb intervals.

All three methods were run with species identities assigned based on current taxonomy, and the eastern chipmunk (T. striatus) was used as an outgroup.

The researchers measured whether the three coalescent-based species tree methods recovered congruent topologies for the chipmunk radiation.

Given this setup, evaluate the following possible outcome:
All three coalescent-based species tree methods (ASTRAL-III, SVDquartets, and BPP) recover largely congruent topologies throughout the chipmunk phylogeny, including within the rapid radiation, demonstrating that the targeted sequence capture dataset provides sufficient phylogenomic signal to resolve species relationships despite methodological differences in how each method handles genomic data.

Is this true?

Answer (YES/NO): NO